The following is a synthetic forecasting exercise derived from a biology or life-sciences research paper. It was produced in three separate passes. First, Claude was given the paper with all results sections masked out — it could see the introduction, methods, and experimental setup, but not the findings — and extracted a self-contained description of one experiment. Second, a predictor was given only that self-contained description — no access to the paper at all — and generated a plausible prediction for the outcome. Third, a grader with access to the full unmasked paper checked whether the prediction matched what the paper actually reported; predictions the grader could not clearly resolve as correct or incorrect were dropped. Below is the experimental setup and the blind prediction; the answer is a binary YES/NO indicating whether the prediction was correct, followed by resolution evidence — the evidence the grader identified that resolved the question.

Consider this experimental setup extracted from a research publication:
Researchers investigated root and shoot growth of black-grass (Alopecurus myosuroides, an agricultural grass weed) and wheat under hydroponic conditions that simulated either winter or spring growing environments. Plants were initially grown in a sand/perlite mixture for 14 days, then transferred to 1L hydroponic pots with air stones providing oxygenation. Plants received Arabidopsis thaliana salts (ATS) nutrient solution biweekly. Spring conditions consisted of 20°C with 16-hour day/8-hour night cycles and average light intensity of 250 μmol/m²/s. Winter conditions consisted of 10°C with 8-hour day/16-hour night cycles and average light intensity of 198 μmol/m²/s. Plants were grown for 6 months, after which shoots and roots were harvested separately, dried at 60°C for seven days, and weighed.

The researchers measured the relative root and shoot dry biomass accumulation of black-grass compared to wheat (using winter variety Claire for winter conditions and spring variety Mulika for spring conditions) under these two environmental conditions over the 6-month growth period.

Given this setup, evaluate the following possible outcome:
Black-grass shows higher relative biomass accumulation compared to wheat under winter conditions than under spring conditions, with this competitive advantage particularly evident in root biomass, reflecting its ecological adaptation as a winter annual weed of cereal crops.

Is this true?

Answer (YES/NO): YES